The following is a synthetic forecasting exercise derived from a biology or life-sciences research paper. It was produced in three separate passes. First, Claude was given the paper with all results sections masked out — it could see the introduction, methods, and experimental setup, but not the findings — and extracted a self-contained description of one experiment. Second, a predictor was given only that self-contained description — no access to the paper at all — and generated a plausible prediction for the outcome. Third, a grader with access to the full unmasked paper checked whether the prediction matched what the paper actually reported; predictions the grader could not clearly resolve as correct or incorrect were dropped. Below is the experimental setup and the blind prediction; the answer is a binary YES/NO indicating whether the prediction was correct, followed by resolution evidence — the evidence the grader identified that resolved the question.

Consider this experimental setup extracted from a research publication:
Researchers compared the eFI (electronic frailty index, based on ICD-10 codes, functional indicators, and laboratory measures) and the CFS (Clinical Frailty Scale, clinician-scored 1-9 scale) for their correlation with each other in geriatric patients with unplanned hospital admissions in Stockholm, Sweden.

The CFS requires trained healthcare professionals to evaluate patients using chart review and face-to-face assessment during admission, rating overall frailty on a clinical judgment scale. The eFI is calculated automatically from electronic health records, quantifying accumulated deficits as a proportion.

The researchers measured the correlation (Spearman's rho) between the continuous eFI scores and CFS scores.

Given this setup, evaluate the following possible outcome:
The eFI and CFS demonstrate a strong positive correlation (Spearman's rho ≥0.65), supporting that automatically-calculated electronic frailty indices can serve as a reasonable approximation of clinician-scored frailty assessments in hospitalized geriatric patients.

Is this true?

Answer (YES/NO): NO